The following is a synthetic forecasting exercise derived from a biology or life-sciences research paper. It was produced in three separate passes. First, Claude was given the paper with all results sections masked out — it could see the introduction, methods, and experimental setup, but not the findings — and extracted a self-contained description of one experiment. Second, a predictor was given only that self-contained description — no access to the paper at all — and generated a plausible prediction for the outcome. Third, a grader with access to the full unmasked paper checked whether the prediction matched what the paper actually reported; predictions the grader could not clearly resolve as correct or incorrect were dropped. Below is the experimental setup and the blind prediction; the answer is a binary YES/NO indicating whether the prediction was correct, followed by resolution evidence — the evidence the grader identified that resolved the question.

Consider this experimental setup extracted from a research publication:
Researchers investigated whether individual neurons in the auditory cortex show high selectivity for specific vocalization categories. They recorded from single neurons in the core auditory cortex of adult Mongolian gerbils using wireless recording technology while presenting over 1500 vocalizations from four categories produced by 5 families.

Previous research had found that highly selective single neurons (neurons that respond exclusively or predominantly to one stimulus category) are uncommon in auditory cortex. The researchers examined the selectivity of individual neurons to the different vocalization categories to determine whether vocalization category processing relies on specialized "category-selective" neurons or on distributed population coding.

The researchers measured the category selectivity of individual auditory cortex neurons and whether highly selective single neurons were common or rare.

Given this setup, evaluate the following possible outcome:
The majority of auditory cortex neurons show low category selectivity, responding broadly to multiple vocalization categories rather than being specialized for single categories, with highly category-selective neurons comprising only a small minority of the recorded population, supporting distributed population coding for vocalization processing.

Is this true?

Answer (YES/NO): NO